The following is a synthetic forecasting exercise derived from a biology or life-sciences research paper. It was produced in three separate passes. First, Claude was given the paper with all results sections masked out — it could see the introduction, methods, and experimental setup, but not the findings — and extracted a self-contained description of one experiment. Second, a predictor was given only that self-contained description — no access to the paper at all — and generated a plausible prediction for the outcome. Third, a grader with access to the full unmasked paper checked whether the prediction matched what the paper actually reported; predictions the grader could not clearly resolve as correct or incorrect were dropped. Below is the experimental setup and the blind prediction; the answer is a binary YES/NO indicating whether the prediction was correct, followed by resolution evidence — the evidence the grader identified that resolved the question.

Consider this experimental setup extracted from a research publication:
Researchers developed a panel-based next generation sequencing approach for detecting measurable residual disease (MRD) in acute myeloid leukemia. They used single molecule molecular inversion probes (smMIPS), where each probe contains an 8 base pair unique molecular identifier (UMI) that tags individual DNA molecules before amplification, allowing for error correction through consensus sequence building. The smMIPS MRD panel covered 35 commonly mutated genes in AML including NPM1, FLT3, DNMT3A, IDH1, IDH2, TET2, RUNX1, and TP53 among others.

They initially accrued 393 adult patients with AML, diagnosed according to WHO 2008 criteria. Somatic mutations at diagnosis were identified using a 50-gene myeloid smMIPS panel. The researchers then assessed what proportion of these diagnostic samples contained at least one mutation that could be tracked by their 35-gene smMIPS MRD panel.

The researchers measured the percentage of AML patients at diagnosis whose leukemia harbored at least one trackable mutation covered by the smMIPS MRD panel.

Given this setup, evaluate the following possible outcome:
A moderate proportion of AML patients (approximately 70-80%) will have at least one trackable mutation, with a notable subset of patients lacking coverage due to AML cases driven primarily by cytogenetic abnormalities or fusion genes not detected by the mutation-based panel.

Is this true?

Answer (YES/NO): NO